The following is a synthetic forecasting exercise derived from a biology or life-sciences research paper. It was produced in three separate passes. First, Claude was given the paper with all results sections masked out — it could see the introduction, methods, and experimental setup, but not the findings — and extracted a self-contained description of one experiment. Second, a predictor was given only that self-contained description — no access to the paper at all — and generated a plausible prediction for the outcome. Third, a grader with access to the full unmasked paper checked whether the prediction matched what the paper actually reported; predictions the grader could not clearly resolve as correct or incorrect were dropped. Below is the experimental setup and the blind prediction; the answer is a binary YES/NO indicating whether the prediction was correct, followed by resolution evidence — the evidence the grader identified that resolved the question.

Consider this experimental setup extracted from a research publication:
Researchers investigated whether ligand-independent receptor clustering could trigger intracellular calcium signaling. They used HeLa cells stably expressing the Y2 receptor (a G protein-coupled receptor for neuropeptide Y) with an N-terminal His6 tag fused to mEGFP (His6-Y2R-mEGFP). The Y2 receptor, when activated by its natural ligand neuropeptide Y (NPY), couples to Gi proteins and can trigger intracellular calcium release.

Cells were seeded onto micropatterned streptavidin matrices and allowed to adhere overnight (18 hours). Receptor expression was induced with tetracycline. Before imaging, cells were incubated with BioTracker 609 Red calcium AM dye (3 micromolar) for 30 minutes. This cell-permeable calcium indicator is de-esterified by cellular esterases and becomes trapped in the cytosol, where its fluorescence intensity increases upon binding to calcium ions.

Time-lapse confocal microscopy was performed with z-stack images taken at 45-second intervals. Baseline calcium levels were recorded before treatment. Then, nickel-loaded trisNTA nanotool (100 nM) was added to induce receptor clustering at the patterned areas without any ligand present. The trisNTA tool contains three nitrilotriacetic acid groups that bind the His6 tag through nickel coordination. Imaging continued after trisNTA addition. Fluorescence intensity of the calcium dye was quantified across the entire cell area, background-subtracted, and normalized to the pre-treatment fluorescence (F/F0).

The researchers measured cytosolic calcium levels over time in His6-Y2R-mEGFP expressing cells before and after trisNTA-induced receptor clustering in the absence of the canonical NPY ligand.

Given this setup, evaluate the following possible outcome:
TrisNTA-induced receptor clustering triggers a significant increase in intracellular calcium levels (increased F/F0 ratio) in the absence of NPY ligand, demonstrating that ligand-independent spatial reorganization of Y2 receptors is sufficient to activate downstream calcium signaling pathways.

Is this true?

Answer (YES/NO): YES